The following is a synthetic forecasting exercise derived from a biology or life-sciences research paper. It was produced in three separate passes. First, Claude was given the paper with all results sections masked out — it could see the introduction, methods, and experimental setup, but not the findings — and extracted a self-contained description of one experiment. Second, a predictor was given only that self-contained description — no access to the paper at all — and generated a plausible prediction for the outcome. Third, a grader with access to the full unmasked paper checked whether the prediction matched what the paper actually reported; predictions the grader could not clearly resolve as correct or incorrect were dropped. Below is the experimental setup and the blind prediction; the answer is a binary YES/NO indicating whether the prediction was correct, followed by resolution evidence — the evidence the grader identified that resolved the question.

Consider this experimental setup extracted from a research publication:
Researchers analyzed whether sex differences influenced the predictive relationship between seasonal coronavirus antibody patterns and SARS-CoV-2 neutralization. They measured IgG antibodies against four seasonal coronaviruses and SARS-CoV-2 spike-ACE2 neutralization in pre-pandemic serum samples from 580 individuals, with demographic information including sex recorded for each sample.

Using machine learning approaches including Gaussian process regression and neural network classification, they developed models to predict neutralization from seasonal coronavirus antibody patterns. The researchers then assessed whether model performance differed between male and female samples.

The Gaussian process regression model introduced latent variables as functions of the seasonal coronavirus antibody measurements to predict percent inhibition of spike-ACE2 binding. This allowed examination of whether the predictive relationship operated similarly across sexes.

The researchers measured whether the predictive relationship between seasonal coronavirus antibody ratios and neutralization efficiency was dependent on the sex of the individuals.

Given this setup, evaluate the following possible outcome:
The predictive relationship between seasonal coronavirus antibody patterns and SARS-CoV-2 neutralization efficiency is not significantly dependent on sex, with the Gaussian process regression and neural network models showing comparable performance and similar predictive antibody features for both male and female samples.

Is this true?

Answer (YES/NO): YES